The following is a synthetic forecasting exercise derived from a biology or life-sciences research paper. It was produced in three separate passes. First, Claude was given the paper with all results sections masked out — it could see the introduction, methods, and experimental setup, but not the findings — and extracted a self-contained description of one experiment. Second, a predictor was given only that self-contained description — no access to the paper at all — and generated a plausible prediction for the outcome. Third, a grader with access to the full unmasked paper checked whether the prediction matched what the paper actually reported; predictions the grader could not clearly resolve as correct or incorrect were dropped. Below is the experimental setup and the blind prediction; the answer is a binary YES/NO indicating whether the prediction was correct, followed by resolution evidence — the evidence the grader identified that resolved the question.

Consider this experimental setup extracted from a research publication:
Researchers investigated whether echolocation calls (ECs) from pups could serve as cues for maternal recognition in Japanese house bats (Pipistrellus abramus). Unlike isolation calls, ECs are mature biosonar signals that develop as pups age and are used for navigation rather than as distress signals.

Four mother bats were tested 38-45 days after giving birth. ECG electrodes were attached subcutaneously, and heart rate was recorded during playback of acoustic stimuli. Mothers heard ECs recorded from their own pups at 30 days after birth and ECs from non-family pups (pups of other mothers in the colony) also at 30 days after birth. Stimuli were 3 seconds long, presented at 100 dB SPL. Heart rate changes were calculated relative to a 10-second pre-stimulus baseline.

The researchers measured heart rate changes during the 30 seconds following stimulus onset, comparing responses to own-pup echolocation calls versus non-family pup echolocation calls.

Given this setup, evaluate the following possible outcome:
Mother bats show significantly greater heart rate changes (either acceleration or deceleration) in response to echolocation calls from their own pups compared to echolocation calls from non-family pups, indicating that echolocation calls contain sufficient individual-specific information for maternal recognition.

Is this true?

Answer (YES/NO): YES